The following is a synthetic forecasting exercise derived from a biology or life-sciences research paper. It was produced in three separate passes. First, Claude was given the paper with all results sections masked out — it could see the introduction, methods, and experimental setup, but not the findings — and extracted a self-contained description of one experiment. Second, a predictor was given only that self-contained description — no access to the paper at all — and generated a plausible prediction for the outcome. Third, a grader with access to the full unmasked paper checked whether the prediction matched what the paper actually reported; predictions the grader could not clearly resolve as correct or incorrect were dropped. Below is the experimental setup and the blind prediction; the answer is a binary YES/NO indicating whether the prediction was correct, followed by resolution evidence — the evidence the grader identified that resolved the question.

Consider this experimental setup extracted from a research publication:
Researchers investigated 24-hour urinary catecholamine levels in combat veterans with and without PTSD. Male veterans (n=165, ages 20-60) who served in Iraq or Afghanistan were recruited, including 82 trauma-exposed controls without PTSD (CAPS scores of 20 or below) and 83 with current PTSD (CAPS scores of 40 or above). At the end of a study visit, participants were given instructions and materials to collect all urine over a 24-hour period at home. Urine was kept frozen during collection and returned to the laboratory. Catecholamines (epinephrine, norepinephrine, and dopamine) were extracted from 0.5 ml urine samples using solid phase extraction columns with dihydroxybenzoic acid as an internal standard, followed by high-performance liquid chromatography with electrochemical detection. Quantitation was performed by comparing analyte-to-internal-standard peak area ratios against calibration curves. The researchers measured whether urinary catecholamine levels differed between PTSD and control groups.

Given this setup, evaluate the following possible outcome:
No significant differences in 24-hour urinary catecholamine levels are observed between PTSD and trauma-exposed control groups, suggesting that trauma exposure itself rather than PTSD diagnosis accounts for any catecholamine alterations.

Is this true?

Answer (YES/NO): NO